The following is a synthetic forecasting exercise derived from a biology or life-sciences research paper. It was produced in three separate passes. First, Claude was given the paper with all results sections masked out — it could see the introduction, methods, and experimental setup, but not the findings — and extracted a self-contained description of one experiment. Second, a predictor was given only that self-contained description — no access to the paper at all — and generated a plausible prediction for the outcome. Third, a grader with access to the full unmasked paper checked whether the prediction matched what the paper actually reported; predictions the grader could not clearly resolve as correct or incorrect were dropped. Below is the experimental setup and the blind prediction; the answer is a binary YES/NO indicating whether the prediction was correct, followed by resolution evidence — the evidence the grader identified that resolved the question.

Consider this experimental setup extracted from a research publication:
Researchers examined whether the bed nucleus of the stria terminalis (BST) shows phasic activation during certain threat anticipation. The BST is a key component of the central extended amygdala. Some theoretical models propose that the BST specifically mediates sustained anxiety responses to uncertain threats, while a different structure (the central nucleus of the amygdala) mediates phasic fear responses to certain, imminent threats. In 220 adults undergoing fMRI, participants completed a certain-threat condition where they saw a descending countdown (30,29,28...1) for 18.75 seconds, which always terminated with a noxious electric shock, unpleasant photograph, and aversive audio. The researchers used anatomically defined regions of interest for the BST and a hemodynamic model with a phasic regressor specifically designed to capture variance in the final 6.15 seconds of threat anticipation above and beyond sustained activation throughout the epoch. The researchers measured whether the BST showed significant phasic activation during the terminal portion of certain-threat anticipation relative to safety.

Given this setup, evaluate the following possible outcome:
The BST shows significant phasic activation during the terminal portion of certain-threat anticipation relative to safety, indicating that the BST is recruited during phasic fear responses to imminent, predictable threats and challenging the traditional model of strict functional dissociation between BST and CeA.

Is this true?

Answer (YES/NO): YES